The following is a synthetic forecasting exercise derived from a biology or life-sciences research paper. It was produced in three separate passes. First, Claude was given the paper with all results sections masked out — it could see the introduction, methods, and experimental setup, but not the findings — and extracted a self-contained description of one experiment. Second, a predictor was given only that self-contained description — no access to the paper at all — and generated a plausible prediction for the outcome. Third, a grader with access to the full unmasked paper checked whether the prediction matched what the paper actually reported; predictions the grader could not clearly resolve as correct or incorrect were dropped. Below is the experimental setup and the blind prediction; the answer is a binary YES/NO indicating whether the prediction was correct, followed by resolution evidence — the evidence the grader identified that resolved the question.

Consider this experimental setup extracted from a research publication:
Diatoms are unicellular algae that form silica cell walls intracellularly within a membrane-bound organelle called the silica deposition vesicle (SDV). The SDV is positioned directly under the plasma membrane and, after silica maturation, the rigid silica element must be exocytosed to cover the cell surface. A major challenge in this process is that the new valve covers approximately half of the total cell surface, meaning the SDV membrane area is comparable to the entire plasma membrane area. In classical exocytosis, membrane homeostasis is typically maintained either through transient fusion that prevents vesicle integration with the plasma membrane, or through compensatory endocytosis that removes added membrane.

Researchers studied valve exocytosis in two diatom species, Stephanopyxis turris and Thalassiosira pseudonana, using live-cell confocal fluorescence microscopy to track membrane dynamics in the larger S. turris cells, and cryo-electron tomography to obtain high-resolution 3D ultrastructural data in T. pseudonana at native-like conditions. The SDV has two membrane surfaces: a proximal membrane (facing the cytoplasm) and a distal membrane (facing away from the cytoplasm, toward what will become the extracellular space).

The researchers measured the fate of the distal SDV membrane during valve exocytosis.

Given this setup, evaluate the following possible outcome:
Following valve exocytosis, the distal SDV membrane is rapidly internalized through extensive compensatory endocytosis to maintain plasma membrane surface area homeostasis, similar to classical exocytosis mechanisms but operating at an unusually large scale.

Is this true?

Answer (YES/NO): NO